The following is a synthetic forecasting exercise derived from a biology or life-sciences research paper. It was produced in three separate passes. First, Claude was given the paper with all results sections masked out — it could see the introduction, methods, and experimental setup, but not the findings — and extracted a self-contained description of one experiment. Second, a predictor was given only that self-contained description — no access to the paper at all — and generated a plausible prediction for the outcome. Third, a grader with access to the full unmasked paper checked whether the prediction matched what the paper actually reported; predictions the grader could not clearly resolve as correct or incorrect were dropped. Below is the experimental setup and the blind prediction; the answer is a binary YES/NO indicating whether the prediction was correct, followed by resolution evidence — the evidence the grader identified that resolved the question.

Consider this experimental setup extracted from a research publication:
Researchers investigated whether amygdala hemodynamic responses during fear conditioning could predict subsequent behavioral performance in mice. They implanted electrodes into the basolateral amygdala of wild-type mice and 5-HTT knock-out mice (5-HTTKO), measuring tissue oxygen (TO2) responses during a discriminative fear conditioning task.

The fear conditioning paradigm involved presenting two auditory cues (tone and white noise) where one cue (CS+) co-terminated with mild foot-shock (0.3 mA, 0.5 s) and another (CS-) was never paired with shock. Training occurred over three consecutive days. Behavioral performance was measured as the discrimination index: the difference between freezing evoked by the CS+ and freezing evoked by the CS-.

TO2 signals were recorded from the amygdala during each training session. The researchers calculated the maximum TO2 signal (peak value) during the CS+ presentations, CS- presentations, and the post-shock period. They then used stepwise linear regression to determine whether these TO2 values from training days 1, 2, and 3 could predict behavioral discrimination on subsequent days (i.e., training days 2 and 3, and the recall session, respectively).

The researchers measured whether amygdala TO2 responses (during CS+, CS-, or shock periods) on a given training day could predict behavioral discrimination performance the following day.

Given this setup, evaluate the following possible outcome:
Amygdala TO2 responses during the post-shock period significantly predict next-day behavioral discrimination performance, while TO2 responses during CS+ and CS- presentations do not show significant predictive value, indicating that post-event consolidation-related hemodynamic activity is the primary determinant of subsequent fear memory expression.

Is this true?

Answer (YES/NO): YES